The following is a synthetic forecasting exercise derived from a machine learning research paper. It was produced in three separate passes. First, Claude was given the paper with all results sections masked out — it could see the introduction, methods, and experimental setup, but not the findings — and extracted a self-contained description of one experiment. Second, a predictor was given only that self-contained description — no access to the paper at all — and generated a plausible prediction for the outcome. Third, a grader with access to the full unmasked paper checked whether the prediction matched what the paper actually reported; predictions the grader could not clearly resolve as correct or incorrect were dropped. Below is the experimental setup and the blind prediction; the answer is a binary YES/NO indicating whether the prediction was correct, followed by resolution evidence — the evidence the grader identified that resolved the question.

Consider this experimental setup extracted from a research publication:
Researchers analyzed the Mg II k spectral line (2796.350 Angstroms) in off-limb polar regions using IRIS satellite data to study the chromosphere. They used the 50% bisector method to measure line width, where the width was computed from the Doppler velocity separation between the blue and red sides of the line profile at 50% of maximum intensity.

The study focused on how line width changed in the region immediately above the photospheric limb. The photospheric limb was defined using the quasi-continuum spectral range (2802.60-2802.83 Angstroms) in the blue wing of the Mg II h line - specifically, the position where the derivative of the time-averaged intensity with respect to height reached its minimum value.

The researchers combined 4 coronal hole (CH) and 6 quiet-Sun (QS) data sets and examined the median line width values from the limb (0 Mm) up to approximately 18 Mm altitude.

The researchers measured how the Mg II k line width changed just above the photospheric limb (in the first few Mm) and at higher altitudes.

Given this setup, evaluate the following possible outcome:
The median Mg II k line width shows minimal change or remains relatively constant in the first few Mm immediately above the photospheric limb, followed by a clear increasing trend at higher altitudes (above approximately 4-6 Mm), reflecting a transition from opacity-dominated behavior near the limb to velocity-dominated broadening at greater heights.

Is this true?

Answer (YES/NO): NO